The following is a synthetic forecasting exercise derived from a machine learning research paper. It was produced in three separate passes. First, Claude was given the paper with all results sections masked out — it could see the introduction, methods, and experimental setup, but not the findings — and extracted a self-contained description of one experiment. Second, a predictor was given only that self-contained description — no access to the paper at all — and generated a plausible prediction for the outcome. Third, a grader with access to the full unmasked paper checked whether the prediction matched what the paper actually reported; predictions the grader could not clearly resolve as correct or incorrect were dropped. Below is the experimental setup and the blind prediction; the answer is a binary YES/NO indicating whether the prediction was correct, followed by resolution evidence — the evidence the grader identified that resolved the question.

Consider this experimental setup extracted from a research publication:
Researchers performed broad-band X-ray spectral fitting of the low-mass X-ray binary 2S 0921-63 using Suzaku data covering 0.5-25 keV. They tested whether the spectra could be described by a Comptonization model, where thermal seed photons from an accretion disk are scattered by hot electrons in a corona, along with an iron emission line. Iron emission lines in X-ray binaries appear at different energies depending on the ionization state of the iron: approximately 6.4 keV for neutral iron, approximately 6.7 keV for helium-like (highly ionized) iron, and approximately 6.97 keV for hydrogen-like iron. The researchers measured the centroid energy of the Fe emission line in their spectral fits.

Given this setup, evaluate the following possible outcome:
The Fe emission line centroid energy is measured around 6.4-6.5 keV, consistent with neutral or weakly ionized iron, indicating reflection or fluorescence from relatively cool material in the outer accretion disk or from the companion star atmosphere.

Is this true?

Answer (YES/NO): NO